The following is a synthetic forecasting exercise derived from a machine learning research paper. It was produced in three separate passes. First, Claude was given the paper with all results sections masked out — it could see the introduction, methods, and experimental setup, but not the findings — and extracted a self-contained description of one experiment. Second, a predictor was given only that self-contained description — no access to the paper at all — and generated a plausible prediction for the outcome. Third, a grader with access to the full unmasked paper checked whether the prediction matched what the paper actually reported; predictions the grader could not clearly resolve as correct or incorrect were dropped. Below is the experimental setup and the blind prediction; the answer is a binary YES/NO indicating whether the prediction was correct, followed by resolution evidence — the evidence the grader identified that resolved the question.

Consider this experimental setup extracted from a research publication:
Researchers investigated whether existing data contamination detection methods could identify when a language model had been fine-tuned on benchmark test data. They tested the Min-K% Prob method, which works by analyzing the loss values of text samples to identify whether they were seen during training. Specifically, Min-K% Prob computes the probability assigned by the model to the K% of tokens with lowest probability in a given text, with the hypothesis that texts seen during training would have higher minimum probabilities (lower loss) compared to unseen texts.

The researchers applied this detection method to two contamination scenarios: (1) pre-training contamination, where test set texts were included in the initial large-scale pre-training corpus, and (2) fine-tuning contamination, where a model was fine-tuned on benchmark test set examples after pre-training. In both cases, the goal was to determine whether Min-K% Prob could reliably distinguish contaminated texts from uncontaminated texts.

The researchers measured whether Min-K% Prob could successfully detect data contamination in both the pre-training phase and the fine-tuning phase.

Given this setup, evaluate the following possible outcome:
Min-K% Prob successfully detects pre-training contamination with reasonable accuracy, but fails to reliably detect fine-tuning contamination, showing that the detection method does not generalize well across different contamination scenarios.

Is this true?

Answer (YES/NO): YES